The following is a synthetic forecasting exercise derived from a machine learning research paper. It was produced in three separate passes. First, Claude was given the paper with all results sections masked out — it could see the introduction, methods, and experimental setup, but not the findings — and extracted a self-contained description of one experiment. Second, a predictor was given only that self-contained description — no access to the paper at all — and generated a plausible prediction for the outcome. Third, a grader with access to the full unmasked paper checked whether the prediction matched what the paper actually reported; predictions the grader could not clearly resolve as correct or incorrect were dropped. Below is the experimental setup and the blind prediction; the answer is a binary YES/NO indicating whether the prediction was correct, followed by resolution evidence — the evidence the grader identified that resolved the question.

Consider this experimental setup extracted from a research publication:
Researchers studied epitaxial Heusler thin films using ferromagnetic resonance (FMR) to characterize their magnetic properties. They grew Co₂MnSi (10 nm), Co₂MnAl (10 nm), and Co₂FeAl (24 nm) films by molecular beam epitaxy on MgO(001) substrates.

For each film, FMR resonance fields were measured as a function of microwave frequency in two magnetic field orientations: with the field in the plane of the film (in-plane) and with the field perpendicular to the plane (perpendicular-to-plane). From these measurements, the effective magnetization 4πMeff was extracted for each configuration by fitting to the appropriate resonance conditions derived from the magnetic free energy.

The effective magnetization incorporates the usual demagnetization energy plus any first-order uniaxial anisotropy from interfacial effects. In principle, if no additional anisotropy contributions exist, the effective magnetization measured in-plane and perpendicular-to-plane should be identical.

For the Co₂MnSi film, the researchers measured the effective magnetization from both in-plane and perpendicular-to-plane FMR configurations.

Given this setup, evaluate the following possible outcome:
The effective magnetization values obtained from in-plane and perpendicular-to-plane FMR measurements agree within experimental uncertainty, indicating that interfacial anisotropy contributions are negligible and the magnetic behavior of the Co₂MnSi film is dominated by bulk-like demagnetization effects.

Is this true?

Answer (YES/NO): NO